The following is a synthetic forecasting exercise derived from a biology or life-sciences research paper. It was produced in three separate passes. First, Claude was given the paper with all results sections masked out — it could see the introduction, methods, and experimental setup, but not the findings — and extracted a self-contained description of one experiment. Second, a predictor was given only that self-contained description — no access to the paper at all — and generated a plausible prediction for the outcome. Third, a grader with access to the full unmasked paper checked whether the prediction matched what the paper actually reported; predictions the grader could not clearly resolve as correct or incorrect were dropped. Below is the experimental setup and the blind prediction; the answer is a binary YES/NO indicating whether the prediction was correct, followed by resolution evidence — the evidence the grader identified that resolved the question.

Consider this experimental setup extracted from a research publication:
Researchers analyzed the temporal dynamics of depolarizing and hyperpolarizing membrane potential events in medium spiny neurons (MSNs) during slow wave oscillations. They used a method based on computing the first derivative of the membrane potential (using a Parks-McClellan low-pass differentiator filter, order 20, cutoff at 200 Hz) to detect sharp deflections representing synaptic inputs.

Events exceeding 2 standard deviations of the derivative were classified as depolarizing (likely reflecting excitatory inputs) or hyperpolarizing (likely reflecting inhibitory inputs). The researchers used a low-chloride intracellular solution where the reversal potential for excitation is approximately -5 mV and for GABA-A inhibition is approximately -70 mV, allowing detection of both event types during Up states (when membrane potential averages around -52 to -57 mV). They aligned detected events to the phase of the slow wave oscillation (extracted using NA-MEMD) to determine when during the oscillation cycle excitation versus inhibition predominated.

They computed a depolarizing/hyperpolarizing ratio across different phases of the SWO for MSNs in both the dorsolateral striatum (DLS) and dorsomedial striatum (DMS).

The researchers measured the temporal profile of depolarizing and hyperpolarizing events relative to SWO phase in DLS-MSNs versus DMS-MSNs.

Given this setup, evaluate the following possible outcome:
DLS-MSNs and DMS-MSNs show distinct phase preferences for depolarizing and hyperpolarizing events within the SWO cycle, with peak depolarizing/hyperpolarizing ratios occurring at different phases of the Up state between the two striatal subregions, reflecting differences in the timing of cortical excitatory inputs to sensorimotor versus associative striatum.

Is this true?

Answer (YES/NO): NO